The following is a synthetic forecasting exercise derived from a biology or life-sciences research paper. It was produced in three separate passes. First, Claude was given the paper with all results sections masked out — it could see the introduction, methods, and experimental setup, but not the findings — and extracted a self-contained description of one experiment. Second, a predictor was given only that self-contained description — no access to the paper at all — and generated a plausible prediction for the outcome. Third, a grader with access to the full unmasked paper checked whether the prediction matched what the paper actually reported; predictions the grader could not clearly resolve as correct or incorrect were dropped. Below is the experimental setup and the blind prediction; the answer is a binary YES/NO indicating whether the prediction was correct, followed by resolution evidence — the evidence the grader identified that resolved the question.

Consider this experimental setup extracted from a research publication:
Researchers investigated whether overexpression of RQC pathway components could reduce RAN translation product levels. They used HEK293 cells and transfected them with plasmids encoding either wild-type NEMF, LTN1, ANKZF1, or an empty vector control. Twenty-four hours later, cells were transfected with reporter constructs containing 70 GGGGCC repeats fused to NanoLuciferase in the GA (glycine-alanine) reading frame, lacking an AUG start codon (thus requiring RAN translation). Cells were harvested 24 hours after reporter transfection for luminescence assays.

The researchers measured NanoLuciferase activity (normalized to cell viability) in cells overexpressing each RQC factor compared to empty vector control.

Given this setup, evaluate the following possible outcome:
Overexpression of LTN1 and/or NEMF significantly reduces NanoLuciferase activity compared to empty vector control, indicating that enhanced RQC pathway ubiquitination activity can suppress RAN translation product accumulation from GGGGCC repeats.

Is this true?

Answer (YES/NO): YES